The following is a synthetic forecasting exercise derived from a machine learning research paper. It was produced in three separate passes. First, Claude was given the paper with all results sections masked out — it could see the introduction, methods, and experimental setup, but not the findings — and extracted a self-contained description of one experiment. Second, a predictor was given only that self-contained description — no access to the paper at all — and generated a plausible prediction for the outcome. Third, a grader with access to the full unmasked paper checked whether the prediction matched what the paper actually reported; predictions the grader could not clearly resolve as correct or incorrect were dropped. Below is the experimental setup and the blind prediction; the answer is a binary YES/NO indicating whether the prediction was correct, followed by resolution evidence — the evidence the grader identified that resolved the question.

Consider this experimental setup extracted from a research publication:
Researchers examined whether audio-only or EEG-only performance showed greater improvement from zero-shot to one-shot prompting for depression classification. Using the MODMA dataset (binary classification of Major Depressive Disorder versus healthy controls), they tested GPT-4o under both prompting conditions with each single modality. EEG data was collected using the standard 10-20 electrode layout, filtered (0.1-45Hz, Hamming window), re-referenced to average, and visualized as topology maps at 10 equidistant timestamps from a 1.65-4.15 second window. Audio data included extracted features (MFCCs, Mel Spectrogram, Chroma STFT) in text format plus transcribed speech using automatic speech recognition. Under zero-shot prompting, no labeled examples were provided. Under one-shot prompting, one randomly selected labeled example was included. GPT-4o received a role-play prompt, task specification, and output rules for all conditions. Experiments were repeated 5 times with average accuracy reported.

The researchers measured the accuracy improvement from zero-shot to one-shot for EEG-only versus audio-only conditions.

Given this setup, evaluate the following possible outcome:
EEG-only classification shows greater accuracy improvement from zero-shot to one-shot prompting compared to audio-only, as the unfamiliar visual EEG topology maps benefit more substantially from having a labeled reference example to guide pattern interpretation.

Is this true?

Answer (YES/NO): YES